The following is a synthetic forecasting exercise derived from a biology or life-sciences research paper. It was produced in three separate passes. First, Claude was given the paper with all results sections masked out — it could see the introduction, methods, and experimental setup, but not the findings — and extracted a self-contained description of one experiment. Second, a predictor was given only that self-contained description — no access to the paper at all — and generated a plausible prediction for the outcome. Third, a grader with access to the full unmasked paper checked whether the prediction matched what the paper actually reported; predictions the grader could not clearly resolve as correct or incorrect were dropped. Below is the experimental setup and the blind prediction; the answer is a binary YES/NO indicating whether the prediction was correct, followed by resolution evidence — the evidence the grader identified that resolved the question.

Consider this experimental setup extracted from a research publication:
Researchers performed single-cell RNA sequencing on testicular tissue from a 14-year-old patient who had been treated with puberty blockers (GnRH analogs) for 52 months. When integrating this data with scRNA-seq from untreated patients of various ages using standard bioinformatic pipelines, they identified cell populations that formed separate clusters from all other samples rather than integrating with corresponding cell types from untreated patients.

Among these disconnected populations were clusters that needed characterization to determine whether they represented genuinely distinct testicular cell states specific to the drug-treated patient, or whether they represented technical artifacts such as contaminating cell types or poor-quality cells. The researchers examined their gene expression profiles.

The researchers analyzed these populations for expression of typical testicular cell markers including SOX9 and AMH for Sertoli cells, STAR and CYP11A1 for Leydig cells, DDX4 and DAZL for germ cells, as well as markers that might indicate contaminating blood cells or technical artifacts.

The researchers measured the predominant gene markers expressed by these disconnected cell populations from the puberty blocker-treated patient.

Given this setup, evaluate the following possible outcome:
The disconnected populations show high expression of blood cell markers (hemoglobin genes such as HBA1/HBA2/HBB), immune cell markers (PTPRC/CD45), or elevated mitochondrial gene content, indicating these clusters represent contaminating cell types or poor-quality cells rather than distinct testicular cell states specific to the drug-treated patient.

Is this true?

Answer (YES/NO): YES